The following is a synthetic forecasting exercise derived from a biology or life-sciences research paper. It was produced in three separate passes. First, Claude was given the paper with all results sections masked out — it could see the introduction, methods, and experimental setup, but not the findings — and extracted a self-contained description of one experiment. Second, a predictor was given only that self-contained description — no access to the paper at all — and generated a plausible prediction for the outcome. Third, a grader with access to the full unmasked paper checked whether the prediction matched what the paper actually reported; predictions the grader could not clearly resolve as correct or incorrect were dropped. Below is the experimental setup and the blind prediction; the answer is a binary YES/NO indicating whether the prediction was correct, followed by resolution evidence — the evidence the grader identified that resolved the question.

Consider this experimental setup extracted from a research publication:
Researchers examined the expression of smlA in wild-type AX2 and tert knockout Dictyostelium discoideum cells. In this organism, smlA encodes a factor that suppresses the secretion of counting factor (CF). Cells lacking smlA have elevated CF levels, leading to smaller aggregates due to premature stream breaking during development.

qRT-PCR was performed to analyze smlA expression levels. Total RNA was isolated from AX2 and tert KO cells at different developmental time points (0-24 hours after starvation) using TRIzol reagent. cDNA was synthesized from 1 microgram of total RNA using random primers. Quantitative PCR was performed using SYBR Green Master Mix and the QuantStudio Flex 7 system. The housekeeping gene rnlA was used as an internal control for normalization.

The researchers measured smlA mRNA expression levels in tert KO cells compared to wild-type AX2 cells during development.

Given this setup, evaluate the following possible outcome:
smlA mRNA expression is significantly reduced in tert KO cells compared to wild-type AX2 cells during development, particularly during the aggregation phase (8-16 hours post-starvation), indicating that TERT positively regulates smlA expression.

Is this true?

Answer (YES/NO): YES